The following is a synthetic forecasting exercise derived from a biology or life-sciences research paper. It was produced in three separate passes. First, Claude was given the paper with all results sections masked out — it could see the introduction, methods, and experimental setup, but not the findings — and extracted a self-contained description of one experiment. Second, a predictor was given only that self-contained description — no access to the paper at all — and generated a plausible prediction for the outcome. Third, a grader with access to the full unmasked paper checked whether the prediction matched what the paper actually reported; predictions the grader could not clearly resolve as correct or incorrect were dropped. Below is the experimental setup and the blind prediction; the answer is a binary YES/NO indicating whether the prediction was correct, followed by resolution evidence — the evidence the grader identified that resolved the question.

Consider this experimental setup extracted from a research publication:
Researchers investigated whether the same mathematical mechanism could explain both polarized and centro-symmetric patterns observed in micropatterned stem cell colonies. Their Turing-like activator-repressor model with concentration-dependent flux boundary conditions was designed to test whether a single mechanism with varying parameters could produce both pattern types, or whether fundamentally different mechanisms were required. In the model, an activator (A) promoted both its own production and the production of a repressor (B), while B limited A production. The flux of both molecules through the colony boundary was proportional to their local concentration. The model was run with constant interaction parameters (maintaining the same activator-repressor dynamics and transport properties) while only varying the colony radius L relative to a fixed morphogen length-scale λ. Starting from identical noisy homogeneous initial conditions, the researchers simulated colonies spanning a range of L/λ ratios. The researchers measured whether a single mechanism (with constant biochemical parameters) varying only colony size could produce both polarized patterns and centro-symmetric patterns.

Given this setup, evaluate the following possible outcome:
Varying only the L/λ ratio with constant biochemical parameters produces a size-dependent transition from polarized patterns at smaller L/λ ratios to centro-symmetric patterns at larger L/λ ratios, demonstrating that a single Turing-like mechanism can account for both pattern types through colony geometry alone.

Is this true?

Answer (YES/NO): YES